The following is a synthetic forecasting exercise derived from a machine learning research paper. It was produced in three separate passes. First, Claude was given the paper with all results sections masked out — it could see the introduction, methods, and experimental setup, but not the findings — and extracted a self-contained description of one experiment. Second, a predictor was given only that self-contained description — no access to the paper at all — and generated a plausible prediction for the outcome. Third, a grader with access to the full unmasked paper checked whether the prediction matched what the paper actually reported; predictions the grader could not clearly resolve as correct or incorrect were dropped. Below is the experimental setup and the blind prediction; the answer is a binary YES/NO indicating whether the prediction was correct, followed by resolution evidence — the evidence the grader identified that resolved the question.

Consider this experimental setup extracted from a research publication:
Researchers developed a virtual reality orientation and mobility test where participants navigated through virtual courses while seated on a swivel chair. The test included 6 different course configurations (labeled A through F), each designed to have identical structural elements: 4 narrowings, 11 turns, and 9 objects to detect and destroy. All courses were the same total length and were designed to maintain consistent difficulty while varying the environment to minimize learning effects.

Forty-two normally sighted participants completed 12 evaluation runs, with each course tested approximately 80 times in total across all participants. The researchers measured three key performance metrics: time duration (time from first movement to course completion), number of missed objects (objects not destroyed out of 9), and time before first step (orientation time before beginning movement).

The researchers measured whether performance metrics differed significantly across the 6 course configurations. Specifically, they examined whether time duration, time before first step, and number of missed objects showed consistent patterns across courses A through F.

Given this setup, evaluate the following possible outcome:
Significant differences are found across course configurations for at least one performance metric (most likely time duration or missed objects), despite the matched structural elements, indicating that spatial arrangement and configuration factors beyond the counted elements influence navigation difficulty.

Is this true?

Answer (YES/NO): YES